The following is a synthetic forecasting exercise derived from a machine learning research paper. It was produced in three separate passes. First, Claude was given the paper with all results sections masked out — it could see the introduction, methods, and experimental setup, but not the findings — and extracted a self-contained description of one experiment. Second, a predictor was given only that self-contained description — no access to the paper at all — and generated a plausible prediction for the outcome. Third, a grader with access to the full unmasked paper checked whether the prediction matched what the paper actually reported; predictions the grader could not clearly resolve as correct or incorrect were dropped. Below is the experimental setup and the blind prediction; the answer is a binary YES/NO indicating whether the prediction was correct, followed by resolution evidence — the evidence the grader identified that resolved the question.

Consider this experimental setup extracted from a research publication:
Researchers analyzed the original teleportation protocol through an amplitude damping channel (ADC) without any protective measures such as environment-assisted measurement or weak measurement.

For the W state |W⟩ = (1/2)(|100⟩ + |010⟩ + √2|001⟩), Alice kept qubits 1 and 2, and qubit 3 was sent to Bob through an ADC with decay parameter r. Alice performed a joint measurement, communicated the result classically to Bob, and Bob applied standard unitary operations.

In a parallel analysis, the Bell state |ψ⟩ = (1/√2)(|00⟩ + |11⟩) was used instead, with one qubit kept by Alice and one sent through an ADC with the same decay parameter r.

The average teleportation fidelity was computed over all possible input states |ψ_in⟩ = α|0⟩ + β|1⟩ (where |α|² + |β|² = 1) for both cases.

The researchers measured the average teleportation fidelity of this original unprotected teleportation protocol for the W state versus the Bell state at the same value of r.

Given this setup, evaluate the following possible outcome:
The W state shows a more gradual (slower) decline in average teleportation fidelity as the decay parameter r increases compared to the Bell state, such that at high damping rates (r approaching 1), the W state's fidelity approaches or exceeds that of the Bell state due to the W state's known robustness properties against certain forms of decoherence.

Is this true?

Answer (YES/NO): NO